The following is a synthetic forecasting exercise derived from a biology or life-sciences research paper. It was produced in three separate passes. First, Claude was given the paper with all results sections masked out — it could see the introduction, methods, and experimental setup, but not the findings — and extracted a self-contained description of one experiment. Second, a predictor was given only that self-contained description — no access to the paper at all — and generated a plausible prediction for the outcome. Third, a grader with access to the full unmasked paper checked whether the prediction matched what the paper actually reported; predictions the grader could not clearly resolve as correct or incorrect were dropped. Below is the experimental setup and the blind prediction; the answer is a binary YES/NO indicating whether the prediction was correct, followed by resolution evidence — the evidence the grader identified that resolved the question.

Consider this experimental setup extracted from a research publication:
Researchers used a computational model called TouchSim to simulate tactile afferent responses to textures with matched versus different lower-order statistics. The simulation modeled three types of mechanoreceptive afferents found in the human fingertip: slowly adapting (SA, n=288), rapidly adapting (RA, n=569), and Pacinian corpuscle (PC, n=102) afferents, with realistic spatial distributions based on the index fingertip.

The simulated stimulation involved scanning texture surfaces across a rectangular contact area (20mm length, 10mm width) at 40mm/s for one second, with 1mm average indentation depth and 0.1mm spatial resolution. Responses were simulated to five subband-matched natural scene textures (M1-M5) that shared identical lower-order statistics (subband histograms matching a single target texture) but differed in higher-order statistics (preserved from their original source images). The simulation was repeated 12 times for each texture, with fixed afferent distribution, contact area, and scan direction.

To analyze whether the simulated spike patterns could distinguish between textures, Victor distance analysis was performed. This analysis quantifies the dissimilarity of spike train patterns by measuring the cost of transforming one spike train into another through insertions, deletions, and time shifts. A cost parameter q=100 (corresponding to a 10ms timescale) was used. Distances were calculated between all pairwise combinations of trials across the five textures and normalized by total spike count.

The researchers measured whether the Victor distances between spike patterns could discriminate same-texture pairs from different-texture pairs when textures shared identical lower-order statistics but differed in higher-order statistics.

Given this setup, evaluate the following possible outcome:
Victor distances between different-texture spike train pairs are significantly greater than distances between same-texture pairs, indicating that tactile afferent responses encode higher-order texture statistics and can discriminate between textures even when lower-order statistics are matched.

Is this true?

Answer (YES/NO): YES